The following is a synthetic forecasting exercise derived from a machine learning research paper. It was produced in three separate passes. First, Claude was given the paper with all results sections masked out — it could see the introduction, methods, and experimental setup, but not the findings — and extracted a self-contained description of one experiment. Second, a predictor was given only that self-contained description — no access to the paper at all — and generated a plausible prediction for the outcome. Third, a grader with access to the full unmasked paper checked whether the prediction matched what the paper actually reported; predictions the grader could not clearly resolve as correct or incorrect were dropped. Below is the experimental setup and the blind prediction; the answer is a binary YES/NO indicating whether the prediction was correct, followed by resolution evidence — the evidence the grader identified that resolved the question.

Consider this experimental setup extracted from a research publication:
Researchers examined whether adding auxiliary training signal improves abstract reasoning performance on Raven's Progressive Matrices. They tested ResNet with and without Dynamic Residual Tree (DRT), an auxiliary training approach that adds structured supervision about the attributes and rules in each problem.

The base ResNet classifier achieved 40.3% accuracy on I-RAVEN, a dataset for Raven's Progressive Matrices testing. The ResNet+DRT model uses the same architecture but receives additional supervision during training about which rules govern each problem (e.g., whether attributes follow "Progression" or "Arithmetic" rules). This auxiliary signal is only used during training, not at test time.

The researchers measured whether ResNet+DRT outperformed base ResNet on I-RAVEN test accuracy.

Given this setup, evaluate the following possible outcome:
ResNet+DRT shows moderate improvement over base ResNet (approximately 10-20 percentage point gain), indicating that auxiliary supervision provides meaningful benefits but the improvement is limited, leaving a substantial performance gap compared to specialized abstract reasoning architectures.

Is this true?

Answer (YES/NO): NO